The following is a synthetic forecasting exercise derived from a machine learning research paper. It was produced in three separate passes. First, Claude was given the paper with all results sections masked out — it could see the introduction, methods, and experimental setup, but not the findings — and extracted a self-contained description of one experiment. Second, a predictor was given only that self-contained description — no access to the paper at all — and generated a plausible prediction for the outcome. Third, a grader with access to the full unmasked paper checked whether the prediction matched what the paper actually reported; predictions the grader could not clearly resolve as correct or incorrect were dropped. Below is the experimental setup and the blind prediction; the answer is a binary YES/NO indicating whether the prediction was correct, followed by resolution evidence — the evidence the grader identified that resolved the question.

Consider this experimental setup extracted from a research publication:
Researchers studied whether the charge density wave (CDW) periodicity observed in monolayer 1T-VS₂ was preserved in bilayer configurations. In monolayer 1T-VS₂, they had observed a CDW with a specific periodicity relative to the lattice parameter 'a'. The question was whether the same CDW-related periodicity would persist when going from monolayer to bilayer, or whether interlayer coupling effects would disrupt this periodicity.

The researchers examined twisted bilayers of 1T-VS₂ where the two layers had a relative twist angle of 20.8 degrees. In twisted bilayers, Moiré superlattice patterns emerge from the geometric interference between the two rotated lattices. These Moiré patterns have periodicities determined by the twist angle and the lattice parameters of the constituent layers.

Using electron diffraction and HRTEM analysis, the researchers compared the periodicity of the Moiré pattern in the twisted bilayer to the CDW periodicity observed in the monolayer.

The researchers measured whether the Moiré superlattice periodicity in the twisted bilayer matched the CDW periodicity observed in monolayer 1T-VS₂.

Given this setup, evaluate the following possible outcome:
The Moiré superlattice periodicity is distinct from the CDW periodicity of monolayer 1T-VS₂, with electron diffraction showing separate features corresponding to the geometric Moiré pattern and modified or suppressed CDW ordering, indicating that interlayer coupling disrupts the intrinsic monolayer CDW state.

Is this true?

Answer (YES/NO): NO